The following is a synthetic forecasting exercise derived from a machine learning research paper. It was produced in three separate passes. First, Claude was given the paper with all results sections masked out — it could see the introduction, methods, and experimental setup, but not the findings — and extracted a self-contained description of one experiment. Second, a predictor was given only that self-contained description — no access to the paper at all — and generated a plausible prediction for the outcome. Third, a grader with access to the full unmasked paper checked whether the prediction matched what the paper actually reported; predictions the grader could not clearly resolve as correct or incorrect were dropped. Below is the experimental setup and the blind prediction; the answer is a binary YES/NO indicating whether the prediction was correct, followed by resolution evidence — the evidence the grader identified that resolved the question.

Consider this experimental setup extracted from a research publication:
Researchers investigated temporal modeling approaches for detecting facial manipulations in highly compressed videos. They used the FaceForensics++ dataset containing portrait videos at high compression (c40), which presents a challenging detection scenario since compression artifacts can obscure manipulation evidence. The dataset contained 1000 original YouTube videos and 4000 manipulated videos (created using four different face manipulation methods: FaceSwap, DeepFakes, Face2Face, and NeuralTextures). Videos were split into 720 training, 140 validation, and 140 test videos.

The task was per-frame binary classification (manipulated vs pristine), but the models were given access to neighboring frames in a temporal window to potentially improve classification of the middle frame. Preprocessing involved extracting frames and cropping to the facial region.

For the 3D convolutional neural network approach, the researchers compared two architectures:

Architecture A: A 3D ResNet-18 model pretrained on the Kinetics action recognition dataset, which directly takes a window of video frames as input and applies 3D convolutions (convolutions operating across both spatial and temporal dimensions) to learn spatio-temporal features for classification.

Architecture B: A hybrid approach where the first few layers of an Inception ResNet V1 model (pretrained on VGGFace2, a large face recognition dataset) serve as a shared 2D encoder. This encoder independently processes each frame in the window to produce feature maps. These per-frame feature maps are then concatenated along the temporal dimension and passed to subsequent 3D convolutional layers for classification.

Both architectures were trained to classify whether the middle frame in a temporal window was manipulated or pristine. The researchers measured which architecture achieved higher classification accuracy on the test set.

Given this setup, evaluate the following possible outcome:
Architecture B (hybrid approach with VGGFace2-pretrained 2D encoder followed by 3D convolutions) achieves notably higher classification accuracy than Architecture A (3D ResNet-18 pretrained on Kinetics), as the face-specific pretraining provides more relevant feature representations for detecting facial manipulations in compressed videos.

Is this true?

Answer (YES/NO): YES